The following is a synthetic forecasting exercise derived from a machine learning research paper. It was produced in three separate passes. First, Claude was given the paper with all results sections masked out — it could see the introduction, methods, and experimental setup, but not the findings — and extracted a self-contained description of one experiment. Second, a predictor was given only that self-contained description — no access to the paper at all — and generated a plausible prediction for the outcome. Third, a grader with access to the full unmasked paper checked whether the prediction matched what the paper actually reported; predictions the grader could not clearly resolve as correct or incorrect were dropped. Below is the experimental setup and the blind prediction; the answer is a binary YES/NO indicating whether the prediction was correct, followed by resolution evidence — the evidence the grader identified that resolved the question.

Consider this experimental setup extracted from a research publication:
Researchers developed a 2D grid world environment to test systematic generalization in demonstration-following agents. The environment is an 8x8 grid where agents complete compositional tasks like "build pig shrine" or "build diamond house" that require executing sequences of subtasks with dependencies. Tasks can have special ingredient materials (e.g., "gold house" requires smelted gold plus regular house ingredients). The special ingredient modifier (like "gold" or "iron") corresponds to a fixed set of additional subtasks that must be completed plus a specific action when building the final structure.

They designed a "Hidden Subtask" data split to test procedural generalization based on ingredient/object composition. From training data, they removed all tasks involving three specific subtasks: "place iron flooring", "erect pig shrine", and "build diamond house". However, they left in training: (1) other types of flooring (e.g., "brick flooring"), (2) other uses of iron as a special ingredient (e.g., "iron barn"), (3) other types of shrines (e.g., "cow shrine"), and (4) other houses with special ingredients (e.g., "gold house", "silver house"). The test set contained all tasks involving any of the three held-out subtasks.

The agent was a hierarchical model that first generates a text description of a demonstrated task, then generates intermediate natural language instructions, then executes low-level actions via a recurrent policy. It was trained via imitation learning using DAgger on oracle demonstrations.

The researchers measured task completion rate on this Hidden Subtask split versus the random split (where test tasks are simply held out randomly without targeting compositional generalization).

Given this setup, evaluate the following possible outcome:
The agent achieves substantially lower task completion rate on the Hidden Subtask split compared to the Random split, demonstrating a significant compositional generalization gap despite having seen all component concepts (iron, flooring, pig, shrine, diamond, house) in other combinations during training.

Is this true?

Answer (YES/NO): YES